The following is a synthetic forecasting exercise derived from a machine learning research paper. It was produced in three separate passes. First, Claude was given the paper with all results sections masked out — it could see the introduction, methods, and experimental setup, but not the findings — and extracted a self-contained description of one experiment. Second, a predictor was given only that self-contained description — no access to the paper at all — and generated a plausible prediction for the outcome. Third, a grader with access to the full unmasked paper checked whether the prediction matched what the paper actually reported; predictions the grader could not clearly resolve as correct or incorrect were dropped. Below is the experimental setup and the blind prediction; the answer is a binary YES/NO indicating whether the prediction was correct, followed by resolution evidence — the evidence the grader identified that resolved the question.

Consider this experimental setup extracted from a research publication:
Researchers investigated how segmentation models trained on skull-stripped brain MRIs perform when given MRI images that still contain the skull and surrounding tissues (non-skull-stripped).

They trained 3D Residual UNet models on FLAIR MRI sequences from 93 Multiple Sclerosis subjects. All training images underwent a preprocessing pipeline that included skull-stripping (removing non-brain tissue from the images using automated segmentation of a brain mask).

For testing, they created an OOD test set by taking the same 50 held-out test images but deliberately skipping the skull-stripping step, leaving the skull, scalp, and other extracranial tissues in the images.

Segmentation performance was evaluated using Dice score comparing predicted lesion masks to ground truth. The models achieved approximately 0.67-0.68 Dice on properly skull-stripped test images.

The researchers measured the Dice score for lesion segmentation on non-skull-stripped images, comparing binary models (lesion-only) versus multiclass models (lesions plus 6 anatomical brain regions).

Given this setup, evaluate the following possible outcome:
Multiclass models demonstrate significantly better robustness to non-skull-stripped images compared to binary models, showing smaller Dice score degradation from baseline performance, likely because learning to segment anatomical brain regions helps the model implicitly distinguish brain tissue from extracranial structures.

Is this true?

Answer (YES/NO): NO